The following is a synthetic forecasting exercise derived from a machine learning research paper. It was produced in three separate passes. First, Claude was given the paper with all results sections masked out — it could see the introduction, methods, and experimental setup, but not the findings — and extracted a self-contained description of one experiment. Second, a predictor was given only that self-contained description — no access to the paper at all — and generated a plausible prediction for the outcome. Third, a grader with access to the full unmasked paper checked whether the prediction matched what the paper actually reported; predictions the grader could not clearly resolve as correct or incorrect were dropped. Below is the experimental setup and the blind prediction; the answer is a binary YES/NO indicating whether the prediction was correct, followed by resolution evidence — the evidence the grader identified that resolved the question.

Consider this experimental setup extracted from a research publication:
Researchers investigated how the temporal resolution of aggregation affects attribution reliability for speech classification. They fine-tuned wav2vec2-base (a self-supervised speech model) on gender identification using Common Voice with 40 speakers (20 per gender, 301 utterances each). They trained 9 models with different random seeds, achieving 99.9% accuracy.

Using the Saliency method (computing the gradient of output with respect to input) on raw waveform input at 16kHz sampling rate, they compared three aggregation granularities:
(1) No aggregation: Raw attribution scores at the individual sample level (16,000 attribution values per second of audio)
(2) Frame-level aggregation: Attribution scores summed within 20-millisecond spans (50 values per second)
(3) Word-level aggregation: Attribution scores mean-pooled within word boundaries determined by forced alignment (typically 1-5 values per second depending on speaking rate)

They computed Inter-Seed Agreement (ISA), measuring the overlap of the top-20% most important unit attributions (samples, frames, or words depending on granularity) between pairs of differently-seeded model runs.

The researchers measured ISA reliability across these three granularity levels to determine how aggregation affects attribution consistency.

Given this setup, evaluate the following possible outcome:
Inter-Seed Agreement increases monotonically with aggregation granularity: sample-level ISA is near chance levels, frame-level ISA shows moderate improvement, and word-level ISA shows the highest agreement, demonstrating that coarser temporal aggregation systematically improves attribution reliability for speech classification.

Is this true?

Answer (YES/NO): NO